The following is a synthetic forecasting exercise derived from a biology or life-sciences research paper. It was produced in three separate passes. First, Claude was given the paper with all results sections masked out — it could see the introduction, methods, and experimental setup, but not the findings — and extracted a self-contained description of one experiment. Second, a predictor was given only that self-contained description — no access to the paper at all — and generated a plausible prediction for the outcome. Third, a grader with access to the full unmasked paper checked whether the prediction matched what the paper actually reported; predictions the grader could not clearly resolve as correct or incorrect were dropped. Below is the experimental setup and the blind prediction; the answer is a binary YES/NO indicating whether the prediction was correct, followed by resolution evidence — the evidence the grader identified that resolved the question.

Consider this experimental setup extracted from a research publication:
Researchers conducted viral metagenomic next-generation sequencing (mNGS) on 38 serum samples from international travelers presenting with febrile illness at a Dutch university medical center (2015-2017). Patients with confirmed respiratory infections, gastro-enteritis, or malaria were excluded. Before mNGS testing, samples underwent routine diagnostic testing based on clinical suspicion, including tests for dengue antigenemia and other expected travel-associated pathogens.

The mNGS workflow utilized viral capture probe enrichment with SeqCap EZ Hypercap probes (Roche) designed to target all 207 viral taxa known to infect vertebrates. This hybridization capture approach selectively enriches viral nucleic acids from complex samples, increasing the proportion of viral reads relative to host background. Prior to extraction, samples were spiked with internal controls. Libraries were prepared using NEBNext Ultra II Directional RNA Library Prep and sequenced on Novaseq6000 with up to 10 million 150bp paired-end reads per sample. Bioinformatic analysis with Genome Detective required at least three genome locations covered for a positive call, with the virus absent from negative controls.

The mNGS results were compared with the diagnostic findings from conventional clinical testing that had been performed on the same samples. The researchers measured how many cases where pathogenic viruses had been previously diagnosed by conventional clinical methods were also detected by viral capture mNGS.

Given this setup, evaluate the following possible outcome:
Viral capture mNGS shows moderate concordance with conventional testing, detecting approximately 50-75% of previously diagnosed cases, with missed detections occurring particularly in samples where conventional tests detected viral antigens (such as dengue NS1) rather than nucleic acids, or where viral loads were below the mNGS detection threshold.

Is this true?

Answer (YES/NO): NO